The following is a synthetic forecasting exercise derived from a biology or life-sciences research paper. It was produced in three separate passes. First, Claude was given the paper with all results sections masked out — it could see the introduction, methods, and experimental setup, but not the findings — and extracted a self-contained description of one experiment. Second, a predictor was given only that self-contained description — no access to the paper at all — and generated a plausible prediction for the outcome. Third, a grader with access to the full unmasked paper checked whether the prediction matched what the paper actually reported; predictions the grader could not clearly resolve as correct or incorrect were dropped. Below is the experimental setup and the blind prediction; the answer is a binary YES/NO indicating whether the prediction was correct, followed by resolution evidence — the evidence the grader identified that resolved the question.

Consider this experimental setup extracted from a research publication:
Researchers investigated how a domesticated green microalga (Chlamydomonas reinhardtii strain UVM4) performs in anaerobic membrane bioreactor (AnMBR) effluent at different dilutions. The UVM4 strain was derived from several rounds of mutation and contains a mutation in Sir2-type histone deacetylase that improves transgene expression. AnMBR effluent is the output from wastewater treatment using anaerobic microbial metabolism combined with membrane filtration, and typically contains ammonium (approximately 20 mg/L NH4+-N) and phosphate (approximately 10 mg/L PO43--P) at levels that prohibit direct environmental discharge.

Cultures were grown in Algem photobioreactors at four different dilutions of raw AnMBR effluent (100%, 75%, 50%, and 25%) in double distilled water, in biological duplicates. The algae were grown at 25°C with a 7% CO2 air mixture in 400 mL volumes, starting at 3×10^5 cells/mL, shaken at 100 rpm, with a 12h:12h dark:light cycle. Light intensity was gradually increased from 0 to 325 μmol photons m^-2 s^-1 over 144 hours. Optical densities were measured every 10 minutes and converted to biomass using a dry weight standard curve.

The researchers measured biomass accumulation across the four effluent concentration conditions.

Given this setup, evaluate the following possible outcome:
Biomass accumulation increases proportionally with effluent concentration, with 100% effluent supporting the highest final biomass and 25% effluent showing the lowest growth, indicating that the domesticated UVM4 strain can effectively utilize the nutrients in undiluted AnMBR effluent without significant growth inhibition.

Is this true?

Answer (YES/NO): NO